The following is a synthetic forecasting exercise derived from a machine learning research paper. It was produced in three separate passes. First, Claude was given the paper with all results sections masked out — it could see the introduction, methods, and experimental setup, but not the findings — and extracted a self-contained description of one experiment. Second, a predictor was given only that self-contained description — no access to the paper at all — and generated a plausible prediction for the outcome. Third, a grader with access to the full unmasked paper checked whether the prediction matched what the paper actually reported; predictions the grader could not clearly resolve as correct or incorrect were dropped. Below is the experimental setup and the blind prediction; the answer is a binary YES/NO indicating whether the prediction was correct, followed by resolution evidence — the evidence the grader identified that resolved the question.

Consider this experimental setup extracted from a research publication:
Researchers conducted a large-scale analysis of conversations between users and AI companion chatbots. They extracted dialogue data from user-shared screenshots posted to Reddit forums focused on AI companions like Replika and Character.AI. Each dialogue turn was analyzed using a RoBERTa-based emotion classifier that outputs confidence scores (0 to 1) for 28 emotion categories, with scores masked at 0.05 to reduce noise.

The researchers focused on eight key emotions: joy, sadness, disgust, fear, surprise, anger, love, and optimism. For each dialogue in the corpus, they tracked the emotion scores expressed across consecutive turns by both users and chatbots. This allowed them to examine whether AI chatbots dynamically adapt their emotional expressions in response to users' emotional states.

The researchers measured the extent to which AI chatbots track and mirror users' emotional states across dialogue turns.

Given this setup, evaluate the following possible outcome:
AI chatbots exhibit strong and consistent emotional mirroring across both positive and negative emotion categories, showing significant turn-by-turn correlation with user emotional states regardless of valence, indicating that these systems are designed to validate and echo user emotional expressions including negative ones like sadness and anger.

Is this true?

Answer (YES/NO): YES